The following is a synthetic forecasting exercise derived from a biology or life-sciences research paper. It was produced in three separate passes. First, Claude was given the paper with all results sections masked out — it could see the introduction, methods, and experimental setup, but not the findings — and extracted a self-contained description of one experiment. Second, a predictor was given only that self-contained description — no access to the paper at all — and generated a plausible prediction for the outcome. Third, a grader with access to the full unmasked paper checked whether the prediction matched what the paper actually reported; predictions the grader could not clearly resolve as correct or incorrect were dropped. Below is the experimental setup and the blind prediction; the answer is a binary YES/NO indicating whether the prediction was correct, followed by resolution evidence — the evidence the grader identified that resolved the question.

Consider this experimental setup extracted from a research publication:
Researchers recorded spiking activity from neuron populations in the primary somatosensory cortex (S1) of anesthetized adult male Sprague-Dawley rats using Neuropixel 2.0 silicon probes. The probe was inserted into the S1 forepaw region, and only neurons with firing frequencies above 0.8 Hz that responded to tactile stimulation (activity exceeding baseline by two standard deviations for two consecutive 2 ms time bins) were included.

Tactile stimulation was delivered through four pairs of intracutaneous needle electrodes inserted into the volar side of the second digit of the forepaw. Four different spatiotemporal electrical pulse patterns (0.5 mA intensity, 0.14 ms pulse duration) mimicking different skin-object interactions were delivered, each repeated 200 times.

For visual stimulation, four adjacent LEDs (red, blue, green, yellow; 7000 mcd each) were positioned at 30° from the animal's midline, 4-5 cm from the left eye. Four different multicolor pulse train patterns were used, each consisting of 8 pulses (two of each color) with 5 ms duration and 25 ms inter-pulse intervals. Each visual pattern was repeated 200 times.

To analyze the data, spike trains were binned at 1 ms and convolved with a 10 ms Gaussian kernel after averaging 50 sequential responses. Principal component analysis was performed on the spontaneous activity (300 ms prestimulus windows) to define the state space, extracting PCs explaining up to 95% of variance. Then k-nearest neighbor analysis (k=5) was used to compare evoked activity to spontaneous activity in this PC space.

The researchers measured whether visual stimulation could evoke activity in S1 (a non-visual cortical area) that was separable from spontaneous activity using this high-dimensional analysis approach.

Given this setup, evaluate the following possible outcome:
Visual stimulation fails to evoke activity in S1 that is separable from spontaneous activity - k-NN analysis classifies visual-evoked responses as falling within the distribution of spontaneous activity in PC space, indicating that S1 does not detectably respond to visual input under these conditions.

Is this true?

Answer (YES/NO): NO